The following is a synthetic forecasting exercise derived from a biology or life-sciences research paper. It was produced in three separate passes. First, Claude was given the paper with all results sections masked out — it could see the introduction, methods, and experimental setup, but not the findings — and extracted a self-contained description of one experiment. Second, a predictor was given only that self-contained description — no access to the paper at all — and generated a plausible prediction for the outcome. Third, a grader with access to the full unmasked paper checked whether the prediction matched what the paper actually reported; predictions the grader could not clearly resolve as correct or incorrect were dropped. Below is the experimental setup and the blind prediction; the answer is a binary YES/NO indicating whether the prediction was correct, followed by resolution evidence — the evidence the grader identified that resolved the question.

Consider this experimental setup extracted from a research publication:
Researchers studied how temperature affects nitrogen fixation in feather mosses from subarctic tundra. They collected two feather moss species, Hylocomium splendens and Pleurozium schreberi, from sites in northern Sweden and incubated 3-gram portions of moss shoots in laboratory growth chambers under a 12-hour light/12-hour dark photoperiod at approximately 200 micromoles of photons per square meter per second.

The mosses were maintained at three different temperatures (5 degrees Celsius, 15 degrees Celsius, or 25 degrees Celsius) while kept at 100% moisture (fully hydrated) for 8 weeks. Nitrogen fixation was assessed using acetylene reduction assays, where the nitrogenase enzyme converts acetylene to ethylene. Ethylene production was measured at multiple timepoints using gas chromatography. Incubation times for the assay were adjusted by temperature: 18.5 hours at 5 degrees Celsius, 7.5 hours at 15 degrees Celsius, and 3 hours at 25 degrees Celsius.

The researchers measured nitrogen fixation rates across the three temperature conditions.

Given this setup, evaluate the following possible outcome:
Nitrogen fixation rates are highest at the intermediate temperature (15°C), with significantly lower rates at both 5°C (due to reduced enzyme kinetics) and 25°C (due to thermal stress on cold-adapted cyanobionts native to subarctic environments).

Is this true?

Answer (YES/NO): NO